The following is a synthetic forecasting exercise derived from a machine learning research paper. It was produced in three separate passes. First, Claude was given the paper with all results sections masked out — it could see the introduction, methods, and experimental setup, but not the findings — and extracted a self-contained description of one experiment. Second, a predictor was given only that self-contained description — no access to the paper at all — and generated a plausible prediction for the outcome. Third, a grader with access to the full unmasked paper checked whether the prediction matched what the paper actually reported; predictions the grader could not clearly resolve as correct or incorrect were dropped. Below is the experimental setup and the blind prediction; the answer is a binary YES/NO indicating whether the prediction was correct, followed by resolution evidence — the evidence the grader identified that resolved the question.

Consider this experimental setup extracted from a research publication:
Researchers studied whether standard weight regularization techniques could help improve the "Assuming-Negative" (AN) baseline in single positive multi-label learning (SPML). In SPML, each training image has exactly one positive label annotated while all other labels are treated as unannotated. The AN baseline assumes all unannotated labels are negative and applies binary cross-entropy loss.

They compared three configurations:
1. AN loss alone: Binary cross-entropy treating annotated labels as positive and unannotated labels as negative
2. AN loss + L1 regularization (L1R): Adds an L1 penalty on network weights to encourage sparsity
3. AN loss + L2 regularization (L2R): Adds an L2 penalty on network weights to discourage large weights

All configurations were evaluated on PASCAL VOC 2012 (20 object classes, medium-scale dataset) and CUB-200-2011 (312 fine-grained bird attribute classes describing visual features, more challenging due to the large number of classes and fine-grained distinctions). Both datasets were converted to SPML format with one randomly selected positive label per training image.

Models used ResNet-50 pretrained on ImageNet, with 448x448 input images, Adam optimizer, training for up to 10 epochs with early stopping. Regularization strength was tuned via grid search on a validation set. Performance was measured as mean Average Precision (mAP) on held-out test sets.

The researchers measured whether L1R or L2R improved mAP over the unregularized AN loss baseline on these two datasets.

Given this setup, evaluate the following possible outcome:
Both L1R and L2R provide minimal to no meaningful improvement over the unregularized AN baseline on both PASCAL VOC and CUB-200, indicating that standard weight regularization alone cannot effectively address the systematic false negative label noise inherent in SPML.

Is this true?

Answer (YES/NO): NO